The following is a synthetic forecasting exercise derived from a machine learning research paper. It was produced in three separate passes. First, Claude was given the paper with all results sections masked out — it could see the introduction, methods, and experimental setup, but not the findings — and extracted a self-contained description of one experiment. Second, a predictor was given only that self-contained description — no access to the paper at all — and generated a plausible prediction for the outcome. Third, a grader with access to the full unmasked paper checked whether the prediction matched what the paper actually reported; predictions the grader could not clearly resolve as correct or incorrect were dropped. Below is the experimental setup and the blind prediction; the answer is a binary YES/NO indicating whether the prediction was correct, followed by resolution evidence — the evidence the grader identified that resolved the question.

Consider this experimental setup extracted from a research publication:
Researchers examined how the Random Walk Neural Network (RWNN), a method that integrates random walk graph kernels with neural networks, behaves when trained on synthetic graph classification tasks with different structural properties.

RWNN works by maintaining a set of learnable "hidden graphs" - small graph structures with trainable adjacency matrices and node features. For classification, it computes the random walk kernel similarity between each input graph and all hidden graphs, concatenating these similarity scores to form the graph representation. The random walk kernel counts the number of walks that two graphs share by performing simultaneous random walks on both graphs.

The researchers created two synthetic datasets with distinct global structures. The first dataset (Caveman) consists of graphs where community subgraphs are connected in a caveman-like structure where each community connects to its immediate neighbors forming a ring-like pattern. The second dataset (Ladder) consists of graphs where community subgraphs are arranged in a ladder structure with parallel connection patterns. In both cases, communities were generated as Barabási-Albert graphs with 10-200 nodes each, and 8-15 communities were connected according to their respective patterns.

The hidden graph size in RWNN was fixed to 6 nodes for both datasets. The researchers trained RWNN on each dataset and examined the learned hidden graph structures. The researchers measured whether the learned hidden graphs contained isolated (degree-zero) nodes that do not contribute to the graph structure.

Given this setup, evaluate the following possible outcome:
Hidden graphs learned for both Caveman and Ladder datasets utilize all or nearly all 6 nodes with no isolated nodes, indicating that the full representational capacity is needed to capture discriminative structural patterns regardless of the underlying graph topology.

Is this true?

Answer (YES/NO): NO